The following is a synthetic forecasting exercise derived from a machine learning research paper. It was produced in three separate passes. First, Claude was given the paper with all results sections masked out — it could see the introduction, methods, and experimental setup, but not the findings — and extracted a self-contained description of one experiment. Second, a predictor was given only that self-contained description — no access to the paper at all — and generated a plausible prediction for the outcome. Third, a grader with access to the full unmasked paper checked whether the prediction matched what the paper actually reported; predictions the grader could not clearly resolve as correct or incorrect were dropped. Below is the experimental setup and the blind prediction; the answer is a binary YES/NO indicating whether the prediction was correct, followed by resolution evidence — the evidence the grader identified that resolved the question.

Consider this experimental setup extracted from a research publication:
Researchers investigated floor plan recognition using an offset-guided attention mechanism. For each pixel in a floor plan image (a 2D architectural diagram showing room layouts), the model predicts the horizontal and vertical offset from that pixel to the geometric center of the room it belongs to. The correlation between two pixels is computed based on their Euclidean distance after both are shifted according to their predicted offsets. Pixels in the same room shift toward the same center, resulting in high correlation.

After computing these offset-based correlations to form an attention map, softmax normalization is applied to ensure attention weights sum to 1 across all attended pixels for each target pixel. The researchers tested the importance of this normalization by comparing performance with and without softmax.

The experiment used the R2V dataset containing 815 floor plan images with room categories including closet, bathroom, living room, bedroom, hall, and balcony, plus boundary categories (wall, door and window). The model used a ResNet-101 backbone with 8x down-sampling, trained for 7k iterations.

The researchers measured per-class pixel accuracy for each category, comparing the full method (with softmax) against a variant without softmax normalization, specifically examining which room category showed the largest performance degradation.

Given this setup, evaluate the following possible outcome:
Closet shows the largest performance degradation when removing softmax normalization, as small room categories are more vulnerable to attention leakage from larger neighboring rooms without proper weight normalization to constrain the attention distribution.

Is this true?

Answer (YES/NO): NO